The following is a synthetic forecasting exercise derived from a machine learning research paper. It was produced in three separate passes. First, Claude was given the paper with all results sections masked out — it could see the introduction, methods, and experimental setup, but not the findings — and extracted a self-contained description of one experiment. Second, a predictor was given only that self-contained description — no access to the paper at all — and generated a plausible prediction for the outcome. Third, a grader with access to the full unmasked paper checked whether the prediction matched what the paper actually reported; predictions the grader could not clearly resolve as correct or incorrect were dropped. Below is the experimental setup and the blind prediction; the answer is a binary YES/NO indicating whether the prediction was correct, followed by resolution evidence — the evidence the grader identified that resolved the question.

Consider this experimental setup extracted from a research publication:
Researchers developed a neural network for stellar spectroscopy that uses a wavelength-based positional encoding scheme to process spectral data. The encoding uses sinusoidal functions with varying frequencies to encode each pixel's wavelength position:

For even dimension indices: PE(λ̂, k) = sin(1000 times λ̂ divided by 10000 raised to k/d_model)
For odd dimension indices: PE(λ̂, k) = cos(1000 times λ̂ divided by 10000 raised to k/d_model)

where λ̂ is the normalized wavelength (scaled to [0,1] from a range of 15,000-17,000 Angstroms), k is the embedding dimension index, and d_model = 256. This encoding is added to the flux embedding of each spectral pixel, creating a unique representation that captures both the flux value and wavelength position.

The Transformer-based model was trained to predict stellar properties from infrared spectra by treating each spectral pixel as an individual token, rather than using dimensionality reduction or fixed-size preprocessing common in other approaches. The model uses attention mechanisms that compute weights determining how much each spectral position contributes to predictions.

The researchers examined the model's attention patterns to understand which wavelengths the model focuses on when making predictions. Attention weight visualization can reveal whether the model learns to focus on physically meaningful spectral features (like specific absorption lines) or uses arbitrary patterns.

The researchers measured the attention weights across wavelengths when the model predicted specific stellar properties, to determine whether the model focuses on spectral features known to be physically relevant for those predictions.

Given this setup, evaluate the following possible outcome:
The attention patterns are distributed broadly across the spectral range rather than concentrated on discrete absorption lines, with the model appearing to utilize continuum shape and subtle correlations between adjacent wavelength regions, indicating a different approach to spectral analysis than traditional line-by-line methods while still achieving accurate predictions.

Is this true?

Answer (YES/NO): NO